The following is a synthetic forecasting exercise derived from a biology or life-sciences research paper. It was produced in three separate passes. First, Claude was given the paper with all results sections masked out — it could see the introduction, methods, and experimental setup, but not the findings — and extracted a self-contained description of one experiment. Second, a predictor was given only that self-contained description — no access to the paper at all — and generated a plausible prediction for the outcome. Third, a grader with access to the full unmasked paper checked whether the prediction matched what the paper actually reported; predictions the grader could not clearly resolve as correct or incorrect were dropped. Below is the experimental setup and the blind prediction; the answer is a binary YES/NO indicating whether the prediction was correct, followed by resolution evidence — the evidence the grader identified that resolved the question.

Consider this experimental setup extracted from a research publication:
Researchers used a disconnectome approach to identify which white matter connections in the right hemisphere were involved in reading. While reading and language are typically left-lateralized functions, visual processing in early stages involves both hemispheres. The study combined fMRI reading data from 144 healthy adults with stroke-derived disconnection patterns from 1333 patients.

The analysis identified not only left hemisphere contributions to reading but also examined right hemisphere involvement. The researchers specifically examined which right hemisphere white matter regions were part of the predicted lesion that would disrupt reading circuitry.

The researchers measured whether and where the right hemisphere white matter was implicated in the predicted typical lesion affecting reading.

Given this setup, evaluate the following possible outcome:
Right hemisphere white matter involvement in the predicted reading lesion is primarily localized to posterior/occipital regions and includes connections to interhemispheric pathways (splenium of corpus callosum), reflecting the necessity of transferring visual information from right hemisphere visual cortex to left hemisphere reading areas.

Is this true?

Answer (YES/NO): NO